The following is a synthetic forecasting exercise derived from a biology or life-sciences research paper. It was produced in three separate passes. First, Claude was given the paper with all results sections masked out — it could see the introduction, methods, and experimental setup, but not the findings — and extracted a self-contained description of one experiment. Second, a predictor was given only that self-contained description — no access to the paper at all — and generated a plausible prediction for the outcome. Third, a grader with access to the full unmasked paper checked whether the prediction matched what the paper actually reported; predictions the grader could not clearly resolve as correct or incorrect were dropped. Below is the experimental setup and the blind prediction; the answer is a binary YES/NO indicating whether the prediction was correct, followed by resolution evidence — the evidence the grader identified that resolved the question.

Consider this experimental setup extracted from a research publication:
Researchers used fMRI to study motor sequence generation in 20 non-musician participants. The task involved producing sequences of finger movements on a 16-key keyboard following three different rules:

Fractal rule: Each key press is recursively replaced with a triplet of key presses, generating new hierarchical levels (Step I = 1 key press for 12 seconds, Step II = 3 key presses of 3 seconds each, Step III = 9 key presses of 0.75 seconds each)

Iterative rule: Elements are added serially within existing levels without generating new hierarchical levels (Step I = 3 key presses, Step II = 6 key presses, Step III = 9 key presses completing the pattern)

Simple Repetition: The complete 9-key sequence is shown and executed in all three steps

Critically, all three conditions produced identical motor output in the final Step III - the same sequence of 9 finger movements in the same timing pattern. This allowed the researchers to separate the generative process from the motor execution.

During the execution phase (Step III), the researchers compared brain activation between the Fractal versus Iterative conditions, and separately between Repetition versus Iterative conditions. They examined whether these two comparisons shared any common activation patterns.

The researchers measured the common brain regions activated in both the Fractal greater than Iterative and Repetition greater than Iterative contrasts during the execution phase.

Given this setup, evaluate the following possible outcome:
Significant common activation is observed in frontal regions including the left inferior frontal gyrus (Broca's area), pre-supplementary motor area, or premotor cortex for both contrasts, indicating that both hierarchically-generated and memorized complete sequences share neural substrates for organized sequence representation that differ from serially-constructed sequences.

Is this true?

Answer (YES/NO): NO